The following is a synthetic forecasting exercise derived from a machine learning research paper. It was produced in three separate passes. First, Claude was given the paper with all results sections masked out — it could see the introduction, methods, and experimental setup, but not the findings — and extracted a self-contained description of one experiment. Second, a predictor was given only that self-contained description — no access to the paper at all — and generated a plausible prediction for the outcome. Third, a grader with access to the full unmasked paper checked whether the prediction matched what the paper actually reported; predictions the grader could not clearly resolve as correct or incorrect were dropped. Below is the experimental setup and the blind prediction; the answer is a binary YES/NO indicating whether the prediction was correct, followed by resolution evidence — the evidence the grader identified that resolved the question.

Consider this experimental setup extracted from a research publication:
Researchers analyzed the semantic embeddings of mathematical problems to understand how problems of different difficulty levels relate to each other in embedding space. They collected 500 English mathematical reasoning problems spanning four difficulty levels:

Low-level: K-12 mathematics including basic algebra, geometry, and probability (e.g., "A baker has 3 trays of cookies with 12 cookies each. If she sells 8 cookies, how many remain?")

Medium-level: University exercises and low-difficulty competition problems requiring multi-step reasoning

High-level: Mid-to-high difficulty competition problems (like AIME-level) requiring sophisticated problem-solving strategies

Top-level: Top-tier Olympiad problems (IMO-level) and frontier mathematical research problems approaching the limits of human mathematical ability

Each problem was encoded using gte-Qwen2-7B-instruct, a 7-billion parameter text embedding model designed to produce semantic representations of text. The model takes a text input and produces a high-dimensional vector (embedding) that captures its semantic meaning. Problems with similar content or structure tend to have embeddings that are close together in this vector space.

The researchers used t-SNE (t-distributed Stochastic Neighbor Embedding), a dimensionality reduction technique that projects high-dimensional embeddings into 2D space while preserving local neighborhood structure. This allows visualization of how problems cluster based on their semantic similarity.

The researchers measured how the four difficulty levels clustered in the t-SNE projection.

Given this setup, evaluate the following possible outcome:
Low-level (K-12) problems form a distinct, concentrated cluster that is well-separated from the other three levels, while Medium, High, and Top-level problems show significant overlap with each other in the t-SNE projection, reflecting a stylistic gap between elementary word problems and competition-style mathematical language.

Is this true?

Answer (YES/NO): NO